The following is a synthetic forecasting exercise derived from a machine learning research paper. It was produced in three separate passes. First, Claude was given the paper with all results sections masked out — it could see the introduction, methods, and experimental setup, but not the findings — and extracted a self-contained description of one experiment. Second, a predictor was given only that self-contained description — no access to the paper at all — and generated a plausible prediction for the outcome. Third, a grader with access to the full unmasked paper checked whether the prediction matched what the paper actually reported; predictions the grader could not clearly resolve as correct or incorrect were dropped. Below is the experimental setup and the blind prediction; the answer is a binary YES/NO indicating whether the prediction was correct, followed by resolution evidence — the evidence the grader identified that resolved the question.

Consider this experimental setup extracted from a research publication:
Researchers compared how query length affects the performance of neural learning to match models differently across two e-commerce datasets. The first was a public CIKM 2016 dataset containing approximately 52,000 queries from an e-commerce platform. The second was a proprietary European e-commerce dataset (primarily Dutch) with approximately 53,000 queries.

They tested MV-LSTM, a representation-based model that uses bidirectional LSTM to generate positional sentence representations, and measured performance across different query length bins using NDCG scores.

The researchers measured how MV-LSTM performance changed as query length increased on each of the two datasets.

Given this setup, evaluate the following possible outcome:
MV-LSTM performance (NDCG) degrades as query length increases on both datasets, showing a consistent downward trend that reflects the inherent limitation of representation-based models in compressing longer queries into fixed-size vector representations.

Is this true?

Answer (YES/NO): NO